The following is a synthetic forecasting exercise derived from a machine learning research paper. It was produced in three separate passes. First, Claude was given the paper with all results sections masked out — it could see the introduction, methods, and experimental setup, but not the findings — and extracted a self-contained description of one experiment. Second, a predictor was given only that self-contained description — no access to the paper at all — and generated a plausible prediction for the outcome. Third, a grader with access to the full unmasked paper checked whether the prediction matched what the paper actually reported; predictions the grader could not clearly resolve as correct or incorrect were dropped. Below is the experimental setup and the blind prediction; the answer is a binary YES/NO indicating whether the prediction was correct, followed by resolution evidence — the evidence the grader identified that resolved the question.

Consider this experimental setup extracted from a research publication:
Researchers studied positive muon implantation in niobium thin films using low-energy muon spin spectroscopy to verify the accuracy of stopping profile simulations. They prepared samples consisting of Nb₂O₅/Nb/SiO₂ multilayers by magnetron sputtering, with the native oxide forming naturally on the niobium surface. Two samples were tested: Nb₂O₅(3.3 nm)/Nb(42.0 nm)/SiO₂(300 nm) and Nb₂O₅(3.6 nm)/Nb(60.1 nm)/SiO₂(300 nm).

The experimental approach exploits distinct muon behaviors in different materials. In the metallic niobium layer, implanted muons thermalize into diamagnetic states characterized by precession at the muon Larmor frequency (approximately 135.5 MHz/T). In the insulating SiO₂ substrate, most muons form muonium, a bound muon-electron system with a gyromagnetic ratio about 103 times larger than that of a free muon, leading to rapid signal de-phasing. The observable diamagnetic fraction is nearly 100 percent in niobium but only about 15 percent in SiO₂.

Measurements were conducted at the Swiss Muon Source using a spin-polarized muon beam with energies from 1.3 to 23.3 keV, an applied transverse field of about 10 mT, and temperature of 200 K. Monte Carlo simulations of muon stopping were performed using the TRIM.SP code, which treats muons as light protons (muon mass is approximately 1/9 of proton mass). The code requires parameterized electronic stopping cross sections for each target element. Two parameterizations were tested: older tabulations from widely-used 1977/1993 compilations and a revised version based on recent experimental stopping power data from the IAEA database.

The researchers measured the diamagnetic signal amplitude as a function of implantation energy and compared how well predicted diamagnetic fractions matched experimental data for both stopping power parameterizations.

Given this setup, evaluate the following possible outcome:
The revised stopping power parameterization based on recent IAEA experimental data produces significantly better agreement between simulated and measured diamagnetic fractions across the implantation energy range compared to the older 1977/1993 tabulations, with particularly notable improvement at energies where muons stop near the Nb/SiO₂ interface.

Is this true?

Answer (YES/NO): YES